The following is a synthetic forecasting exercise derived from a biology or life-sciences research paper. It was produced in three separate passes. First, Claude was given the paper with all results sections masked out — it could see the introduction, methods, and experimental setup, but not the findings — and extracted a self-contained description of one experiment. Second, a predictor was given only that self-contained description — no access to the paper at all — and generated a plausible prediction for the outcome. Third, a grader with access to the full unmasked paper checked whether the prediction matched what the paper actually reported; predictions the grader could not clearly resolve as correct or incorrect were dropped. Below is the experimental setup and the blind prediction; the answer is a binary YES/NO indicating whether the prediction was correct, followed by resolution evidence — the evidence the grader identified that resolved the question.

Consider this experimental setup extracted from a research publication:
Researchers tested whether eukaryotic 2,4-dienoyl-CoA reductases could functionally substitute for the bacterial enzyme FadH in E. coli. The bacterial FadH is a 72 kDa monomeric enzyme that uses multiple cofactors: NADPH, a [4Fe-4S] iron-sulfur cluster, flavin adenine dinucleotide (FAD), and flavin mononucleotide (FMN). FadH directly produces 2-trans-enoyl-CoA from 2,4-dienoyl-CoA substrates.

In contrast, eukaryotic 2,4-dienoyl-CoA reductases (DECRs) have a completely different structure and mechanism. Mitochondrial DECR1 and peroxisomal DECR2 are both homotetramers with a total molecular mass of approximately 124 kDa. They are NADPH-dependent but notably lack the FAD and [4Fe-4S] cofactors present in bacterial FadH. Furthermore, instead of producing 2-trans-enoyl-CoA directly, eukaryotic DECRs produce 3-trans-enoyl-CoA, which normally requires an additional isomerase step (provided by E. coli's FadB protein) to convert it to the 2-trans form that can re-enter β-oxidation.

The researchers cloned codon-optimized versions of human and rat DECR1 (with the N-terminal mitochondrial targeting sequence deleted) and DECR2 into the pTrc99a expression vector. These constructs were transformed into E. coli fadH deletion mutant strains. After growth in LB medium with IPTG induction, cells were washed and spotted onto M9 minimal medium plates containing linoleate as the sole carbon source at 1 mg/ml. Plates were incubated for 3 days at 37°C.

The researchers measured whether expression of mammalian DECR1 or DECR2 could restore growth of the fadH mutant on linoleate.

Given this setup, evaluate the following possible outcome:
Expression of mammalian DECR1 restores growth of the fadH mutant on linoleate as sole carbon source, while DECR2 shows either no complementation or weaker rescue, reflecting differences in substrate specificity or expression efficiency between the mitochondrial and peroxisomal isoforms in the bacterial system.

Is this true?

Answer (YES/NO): NO